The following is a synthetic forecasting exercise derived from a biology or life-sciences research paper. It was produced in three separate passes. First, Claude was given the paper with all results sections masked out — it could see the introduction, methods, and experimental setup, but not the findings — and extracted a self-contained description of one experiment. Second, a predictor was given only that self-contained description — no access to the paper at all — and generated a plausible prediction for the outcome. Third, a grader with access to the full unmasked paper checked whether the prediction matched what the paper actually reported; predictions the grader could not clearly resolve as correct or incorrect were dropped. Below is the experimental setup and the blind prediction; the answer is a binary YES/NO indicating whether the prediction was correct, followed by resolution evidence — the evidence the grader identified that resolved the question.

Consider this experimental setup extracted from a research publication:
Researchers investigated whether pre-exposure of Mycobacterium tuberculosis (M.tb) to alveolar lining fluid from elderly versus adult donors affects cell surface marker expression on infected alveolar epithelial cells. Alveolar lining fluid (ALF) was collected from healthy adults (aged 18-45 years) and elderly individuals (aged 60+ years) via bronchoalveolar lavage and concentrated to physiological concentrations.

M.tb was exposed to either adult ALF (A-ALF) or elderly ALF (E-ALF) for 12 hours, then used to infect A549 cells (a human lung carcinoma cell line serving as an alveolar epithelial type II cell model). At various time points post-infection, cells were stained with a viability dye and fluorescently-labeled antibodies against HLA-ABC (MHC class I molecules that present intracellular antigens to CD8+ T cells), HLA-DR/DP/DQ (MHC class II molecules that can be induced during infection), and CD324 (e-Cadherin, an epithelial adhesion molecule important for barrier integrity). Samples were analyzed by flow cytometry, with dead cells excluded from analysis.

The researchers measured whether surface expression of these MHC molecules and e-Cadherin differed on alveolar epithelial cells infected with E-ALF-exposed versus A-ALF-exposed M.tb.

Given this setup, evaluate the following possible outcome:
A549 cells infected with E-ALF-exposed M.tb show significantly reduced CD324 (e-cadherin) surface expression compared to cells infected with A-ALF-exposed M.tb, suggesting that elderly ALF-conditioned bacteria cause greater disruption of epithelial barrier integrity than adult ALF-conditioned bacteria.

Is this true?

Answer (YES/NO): NO